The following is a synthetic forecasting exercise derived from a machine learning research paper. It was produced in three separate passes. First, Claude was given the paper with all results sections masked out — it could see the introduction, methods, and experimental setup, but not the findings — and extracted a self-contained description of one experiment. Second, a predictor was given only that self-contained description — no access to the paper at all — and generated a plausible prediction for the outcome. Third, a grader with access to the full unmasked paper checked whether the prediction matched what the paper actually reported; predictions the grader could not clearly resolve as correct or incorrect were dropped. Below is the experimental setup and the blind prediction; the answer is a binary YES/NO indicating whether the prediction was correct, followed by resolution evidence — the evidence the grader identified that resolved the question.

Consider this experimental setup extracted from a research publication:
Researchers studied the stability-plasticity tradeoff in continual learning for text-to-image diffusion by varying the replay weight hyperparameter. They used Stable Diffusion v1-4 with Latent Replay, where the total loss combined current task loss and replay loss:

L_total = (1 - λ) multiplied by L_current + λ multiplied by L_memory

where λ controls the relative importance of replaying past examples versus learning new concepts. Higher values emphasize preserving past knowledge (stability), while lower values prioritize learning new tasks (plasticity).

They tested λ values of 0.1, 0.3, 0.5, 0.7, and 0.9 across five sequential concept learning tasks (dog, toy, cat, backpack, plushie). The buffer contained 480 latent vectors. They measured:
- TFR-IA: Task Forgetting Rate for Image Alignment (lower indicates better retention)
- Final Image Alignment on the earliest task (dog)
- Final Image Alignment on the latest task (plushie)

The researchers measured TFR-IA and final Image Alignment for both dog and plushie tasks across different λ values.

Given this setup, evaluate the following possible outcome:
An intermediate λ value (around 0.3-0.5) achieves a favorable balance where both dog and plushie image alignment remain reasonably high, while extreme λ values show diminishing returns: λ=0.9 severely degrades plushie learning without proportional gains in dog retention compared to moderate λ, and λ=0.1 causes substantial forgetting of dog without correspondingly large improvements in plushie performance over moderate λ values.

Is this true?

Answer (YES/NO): YES